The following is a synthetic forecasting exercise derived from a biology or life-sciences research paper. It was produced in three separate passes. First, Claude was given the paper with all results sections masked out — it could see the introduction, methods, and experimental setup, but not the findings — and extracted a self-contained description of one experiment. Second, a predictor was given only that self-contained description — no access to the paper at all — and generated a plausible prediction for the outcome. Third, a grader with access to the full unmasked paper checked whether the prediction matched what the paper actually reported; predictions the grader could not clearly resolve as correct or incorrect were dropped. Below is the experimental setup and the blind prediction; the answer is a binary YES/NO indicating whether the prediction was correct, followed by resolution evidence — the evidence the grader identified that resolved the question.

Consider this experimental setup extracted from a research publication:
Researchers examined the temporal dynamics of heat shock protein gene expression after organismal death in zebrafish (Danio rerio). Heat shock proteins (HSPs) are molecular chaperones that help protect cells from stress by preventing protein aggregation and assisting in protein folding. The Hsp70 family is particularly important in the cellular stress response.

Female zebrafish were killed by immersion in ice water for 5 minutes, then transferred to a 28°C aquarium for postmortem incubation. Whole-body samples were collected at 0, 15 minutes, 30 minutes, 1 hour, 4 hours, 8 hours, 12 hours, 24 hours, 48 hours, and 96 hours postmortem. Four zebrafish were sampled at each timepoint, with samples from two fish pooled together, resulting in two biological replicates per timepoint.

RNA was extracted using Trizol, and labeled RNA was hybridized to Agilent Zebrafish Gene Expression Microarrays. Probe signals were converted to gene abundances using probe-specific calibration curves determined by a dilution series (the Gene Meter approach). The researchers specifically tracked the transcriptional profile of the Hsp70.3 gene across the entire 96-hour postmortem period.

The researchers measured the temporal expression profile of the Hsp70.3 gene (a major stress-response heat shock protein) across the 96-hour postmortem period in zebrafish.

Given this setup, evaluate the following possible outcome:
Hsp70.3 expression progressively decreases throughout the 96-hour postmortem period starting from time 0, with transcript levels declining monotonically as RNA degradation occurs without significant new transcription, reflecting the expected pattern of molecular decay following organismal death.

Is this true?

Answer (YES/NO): NO